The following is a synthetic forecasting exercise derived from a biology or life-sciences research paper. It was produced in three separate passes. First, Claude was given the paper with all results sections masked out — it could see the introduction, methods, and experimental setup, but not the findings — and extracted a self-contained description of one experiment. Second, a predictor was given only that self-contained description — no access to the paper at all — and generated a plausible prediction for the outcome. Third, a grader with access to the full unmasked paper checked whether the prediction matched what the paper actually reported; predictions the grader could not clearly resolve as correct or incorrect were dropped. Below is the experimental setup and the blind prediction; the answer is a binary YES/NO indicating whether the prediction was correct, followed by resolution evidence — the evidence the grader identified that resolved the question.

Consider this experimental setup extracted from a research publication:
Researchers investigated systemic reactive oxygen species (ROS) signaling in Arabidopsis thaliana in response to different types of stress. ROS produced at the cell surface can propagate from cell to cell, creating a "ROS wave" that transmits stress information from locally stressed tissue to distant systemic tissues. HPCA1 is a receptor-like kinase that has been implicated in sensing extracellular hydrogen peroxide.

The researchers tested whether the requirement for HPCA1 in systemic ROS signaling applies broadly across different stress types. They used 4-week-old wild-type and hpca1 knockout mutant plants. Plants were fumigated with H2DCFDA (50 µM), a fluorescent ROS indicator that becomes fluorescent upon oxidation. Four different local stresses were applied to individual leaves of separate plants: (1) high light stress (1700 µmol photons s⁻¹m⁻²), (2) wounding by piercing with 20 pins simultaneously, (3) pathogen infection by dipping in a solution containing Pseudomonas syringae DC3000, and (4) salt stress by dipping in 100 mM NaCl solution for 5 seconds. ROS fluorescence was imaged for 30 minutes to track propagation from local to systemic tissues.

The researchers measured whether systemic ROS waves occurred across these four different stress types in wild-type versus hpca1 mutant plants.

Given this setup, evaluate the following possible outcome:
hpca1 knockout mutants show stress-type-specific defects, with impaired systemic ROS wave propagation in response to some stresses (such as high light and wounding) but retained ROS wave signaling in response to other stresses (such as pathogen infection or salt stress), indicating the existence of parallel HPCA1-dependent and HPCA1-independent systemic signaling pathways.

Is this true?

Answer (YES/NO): NO